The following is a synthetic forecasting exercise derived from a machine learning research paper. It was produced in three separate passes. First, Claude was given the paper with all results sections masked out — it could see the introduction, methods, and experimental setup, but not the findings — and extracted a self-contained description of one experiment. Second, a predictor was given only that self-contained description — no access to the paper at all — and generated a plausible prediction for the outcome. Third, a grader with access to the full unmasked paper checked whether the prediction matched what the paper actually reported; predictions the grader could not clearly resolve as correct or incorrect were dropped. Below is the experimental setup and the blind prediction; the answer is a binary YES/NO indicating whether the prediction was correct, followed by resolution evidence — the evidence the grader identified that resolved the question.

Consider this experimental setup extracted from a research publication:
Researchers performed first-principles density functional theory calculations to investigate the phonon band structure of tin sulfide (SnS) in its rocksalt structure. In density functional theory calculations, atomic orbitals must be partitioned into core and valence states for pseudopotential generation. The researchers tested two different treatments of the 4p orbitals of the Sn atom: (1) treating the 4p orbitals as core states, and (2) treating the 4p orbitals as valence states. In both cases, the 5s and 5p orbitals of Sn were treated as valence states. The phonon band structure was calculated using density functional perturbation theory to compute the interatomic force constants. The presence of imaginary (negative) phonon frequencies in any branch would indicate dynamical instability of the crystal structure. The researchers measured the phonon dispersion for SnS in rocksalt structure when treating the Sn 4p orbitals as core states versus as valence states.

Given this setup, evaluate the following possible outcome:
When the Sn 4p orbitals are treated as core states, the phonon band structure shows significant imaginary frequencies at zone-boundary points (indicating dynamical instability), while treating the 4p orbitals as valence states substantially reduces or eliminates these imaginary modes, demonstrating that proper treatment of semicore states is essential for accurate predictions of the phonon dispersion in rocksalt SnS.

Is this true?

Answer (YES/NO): YES